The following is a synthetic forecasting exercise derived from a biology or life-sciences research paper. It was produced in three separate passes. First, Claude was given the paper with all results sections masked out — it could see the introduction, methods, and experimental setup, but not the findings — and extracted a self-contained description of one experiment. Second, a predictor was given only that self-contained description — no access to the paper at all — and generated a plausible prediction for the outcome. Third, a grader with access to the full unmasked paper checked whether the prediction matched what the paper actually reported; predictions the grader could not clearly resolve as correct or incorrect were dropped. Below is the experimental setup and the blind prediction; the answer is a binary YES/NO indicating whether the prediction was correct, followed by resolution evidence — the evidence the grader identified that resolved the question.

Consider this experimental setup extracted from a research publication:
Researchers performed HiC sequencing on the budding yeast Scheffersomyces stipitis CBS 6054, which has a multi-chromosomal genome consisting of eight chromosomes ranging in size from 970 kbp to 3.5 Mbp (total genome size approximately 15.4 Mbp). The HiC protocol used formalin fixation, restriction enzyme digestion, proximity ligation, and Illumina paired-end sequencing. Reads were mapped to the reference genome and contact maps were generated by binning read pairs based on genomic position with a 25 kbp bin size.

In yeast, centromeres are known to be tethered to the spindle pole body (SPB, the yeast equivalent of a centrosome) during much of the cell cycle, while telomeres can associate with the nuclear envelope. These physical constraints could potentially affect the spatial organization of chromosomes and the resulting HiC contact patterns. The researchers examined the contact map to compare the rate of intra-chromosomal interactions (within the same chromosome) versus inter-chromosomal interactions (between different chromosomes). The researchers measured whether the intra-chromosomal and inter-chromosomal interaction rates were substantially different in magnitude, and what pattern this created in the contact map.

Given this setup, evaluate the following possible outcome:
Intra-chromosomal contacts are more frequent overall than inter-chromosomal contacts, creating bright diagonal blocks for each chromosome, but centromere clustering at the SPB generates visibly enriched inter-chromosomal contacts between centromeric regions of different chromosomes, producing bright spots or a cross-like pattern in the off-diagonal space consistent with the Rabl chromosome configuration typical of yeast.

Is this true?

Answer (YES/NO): NO